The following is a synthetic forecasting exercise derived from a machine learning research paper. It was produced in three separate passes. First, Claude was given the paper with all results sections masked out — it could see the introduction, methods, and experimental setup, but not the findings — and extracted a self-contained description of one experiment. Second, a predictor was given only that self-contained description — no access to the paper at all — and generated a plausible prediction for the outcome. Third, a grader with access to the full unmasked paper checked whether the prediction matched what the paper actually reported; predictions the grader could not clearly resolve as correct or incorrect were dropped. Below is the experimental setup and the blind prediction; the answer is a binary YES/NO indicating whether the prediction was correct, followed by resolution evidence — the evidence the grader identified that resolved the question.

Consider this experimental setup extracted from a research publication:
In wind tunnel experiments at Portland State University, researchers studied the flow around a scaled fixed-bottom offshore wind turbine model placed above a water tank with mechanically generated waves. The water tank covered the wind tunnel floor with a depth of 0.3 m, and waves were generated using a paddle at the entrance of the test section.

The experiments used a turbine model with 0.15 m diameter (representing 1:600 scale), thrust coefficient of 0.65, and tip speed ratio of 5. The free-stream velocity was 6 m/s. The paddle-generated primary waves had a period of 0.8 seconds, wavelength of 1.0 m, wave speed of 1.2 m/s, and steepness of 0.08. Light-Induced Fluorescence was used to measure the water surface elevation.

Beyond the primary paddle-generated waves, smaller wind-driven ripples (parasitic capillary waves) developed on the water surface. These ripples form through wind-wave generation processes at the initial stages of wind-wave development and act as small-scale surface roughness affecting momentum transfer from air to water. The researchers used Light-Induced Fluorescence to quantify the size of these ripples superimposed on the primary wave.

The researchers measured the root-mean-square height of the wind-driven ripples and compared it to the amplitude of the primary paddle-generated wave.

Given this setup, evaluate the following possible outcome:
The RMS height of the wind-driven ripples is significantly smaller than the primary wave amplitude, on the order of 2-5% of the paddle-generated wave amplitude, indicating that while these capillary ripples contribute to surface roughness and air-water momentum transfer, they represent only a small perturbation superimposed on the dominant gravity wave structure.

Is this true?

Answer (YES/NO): NO